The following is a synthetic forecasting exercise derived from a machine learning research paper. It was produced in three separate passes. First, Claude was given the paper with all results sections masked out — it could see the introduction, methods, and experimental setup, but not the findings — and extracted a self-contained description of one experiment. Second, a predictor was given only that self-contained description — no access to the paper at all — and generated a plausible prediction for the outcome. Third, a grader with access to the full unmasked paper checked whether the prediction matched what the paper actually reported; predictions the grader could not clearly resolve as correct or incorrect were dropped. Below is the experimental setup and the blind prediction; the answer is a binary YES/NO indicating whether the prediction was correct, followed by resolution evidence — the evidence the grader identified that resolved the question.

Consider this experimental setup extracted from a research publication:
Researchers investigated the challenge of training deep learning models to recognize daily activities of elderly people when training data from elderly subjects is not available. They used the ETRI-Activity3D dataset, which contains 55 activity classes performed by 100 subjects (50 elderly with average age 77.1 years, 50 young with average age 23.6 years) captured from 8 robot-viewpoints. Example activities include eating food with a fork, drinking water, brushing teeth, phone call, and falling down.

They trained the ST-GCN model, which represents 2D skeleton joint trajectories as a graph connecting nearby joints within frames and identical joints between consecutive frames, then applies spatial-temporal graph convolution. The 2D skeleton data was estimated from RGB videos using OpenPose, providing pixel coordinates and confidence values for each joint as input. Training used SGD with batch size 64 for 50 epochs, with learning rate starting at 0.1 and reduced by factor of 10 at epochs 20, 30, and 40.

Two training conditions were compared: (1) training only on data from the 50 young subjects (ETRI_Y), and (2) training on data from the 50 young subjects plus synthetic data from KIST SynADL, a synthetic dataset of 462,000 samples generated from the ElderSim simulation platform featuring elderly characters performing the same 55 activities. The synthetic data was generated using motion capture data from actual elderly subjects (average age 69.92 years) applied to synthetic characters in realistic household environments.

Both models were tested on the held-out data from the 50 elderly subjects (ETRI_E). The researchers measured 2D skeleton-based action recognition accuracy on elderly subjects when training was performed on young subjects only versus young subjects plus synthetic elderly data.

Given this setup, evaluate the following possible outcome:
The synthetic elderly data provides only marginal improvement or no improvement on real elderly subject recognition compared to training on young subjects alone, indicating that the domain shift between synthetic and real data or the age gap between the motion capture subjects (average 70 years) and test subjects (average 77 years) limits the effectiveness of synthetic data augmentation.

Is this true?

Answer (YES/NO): NO